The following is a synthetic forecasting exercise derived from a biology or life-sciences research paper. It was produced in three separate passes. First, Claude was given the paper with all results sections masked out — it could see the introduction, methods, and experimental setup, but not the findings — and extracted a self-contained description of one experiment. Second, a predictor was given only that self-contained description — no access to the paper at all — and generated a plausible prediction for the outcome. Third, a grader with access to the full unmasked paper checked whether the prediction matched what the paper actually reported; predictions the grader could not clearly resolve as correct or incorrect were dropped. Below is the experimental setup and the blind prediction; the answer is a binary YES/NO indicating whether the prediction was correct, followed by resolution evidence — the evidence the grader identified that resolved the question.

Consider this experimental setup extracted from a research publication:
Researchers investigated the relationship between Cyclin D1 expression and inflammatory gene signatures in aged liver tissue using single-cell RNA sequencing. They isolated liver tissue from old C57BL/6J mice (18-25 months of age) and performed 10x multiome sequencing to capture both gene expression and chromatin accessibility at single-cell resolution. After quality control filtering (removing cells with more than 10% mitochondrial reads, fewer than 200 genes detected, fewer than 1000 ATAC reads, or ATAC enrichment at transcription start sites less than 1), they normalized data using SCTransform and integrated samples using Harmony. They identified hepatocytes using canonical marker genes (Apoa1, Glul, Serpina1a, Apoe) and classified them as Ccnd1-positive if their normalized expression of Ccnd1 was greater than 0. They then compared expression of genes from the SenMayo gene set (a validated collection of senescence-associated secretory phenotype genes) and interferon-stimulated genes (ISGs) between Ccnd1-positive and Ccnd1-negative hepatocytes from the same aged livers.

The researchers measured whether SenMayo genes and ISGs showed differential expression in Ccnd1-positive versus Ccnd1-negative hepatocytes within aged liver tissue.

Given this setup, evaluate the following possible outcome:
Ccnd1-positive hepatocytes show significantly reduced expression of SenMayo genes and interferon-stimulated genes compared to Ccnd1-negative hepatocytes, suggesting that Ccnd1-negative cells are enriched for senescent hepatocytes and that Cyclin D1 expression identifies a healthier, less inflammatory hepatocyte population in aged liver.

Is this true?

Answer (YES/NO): NO